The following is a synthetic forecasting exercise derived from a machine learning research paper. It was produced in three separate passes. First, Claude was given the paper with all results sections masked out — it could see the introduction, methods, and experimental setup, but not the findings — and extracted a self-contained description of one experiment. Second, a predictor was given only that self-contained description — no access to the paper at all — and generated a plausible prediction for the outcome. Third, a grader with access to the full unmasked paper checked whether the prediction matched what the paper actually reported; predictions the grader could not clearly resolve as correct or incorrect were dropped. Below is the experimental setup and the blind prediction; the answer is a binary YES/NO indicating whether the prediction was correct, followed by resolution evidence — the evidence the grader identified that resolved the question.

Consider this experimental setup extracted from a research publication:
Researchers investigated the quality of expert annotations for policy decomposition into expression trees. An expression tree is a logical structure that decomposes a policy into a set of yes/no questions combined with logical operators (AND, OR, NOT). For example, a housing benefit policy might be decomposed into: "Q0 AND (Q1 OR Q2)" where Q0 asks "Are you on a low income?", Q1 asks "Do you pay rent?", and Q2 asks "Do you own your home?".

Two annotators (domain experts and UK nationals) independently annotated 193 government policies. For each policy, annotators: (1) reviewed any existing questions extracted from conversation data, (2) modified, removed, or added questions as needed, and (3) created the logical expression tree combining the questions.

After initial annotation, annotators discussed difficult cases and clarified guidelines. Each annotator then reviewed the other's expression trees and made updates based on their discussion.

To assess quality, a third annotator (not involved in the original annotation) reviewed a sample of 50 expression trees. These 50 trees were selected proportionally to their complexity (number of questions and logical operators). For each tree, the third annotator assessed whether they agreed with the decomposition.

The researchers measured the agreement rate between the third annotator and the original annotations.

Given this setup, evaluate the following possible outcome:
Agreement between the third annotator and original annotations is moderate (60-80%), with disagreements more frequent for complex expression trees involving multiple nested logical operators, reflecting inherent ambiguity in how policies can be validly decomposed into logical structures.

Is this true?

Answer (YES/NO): NO